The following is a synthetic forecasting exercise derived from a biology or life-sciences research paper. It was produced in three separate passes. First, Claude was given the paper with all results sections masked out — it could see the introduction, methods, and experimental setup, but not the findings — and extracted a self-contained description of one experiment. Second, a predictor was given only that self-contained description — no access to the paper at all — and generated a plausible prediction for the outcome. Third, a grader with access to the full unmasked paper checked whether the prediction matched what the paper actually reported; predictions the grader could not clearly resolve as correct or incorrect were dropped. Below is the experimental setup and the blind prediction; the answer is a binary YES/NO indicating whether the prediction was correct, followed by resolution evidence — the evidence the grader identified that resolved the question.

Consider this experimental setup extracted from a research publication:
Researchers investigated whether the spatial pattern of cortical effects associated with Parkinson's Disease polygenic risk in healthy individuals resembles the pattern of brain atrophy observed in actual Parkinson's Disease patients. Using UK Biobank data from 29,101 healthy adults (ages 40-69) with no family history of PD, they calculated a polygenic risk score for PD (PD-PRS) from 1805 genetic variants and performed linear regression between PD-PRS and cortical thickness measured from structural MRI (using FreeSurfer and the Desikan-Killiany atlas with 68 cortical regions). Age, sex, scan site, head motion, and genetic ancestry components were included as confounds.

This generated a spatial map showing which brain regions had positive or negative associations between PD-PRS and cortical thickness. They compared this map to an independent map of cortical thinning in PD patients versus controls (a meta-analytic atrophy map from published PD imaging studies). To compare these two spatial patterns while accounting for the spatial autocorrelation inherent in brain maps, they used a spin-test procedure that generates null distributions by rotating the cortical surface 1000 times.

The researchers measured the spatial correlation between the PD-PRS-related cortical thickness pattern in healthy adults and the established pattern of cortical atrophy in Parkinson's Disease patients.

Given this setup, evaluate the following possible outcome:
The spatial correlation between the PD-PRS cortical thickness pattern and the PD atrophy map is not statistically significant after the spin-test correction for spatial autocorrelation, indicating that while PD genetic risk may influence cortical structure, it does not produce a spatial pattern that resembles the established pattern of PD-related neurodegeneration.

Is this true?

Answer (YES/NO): NO